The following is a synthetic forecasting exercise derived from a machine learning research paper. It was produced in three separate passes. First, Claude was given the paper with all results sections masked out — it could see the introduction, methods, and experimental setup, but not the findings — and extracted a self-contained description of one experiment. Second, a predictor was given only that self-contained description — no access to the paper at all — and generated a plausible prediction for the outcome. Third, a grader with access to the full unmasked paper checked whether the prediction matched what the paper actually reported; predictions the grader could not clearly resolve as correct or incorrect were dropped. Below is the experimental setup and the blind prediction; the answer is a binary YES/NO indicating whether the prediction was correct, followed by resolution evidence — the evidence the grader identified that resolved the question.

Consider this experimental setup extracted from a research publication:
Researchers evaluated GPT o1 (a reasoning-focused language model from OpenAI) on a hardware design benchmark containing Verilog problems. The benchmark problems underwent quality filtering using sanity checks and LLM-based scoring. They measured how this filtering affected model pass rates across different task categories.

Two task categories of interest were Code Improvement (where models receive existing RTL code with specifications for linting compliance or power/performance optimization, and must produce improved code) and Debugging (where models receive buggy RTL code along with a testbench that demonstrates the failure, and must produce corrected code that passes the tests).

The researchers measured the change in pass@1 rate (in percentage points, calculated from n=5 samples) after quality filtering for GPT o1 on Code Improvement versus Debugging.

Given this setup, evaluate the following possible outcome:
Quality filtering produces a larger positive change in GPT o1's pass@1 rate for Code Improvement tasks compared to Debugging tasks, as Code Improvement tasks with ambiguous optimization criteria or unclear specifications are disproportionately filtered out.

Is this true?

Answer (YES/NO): NO